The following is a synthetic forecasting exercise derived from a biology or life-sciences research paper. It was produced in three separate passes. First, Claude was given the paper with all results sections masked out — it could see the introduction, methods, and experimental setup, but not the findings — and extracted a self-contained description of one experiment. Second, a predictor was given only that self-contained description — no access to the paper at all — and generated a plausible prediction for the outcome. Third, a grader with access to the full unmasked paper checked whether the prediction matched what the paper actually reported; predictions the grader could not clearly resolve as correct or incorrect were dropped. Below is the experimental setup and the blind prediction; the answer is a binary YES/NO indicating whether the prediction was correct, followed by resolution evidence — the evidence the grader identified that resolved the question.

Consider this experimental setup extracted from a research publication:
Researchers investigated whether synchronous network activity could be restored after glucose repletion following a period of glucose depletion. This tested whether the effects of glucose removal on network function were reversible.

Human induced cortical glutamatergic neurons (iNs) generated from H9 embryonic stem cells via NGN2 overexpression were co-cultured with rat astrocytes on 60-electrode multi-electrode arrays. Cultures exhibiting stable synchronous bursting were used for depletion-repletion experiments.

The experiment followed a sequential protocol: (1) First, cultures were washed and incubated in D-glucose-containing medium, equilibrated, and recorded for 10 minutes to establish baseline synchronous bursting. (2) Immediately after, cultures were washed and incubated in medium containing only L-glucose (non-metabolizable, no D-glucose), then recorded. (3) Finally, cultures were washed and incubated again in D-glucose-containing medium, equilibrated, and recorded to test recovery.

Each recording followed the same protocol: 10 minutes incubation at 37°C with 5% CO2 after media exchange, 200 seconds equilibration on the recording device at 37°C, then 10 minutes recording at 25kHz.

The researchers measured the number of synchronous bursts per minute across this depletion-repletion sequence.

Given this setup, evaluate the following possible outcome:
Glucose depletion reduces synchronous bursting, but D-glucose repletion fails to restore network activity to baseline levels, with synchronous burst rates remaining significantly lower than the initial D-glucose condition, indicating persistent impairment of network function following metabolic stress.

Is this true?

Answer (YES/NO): NO